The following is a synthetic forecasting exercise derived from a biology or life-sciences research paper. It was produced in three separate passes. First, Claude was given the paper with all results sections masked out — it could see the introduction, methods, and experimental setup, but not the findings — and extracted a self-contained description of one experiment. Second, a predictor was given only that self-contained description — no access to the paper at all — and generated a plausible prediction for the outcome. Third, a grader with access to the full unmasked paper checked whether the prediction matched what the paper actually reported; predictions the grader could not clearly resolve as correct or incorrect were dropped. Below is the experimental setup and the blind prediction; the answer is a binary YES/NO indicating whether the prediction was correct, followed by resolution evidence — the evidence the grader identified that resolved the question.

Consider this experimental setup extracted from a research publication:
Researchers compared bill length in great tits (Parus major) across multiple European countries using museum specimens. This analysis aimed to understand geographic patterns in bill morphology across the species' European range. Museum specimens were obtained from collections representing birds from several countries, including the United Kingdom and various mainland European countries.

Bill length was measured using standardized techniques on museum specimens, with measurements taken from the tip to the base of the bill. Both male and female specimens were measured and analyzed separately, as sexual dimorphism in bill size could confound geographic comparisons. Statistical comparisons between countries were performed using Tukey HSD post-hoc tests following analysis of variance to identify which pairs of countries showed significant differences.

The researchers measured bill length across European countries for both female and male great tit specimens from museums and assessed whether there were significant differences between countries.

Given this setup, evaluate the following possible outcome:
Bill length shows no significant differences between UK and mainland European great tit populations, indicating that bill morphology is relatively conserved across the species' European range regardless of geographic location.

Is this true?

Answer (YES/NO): NO